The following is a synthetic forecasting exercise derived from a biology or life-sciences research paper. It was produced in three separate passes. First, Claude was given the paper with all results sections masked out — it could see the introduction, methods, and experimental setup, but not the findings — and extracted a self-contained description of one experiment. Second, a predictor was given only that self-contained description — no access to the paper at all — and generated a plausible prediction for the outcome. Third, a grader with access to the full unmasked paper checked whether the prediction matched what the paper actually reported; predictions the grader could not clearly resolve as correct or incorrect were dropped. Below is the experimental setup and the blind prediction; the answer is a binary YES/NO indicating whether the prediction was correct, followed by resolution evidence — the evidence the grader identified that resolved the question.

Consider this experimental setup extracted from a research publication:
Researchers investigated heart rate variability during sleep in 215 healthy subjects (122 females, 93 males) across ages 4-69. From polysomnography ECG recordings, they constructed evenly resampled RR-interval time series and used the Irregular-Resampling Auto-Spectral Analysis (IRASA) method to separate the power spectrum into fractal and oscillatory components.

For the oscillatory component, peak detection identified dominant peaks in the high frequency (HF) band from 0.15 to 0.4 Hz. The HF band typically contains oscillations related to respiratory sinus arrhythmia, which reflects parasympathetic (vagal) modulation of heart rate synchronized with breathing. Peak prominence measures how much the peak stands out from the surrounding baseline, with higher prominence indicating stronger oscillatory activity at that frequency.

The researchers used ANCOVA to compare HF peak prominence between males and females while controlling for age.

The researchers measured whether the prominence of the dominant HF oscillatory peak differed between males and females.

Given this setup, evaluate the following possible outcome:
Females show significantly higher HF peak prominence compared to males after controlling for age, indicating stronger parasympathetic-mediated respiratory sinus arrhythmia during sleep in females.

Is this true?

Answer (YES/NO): YES